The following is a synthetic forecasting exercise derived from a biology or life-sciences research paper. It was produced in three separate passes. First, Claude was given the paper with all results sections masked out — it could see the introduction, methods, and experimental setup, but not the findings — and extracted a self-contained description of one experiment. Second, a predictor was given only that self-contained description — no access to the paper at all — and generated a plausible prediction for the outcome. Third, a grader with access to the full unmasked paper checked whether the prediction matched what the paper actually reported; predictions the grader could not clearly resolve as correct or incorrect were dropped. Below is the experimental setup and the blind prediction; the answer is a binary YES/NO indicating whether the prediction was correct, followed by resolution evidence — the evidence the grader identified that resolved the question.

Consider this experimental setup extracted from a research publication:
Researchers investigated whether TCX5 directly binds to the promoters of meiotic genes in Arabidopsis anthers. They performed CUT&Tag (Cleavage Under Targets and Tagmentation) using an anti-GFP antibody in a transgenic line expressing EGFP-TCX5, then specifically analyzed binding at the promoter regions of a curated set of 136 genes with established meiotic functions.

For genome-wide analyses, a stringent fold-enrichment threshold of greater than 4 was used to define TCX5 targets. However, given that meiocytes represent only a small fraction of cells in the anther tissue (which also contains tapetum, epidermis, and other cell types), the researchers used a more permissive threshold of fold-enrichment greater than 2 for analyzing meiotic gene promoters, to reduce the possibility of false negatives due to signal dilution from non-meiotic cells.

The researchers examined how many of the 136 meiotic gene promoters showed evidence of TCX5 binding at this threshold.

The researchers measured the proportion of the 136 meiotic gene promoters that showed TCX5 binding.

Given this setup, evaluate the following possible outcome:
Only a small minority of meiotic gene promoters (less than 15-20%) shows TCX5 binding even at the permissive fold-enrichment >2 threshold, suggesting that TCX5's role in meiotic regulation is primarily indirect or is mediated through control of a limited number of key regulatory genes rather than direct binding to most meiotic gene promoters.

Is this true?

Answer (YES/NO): NO